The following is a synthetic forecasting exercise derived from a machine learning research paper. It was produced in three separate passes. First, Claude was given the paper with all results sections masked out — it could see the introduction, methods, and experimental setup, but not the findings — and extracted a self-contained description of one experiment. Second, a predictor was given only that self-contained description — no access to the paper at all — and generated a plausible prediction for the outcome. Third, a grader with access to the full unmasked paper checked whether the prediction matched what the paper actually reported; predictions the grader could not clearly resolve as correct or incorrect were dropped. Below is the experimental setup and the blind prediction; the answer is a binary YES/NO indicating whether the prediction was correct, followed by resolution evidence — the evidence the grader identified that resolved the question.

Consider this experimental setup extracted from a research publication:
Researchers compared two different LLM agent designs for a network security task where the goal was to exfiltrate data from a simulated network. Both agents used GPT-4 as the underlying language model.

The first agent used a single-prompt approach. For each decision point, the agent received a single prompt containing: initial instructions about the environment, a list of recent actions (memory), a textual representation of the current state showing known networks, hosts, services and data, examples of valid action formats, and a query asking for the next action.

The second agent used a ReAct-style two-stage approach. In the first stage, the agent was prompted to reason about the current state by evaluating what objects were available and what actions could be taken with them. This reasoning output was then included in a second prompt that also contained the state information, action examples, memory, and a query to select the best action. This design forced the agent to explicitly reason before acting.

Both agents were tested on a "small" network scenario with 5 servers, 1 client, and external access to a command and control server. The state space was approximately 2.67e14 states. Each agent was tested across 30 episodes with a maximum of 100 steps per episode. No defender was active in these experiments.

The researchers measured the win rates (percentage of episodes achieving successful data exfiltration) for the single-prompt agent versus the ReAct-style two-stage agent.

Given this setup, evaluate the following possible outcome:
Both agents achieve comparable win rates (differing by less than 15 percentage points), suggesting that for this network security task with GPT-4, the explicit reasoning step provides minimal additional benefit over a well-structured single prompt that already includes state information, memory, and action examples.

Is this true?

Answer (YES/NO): YES